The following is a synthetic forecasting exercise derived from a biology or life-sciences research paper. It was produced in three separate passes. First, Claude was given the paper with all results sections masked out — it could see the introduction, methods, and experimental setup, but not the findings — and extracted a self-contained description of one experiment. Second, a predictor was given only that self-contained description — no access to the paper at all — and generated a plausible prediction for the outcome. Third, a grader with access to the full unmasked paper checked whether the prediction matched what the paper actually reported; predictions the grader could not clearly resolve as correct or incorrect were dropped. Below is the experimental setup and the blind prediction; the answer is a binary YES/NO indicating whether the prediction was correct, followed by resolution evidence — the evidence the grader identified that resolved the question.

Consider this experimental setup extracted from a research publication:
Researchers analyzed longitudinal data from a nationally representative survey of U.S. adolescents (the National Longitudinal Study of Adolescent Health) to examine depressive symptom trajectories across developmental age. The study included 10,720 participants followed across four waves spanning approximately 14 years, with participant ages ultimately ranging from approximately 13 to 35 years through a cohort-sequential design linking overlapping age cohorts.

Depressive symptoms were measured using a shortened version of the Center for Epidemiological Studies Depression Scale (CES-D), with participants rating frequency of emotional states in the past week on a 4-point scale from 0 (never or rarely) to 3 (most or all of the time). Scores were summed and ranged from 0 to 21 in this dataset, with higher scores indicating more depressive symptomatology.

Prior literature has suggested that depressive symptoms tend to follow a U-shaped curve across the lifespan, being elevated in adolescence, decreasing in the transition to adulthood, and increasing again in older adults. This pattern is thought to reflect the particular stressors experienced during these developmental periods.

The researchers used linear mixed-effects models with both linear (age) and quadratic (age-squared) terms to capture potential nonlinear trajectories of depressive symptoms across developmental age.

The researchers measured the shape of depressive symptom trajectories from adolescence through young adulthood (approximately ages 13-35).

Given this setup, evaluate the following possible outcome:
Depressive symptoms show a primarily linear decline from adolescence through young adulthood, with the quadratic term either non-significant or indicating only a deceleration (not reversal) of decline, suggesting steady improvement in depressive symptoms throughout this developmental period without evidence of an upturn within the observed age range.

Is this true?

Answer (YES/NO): NO